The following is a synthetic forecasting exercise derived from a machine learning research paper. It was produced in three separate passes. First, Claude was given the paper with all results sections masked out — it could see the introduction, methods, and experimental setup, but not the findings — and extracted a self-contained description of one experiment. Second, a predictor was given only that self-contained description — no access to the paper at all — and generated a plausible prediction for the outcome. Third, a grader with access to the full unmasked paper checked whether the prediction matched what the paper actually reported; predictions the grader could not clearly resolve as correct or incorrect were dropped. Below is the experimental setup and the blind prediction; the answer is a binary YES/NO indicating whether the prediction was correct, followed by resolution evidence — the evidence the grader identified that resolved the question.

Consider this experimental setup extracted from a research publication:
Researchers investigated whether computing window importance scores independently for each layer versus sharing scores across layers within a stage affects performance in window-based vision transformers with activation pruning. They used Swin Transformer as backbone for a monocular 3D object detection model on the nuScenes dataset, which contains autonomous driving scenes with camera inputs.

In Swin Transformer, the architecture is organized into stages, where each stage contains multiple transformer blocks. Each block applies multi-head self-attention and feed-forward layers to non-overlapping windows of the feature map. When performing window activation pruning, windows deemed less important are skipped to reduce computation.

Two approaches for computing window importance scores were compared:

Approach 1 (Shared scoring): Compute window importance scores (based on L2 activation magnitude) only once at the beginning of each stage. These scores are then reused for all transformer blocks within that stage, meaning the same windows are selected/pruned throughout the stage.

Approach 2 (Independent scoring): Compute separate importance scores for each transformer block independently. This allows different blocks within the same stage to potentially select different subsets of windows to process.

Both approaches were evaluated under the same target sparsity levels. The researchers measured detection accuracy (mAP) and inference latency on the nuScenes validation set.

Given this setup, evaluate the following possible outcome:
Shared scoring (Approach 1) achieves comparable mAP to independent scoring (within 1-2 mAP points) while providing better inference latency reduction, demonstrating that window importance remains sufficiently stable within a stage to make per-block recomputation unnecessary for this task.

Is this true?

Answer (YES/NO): YES